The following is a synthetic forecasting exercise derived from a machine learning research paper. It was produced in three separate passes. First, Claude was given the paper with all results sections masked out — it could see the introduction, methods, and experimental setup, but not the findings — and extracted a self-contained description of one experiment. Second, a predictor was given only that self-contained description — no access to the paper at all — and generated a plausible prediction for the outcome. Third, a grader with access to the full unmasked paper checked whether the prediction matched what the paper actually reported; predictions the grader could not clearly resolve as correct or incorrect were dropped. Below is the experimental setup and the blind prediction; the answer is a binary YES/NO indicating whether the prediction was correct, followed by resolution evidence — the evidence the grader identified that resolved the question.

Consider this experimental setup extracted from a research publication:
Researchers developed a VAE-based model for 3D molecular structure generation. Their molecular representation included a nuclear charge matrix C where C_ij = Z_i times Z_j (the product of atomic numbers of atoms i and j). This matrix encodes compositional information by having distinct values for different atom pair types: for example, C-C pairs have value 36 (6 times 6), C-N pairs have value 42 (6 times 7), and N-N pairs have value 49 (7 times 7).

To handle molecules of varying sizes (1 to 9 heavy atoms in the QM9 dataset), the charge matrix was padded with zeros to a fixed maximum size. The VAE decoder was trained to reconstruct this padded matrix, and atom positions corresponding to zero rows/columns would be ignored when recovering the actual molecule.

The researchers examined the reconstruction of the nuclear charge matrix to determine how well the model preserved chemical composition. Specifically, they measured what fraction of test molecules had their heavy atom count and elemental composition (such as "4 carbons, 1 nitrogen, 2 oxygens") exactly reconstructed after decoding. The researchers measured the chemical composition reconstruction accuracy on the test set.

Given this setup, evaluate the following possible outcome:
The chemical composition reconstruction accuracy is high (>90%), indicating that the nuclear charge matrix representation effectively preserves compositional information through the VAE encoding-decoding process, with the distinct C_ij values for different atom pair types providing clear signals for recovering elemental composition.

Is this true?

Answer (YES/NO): YES